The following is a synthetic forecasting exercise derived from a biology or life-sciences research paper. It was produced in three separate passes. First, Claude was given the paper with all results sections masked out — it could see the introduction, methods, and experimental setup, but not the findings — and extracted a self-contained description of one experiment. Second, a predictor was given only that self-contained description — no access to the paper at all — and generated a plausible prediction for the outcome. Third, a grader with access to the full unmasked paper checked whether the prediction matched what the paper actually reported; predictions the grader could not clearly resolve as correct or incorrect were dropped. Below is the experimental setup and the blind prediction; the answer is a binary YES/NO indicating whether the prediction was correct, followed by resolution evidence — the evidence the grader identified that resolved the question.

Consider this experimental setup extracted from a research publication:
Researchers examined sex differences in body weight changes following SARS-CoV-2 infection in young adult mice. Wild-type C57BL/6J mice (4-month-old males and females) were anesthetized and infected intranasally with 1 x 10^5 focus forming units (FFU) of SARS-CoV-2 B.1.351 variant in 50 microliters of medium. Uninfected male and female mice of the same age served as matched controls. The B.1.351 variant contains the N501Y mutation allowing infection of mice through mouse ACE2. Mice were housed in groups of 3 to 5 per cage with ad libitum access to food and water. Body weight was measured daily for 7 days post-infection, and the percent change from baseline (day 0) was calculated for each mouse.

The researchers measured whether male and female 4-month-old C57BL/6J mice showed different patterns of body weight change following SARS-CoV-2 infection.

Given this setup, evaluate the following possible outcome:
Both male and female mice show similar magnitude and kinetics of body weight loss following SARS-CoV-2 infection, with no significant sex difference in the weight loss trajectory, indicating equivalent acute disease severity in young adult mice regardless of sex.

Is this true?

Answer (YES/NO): NO